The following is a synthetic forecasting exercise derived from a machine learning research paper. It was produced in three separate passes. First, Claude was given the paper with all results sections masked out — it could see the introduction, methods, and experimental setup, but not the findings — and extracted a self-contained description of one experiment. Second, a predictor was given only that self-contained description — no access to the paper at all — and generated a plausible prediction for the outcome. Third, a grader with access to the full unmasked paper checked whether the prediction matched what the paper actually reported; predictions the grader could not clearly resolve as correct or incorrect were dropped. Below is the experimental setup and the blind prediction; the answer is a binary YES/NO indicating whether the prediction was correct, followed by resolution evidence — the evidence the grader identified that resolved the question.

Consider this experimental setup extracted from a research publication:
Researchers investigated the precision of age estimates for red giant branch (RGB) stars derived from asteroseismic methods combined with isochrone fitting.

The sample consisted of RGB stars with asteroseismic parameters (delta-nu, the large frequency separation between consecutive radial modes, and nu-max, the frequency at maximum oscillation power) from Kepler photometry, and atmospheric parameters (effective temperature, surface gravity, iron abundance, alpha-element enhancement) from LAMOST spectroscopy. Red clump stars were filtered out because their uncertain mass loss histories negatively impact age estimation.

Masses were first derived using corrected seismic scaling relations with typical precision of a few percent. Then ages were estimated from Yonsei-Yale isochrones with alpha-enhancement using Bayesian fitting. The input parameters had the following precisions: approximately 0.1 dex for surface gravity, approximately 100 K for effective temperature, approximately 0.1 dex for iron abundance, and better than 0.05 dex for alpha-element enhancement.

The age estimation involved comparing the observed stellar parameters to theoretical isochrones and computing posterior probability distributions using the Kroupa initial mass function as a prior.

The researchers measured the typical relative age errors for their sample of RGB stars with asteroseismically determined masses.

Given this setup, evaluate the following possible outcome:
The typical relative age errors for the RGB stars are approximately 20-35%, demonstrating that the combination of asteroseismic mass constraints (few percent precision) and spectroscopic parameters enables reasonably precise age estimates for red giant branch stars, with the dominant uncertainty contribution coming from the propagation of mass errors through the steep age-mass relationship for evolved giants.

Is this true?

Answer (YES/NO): NO